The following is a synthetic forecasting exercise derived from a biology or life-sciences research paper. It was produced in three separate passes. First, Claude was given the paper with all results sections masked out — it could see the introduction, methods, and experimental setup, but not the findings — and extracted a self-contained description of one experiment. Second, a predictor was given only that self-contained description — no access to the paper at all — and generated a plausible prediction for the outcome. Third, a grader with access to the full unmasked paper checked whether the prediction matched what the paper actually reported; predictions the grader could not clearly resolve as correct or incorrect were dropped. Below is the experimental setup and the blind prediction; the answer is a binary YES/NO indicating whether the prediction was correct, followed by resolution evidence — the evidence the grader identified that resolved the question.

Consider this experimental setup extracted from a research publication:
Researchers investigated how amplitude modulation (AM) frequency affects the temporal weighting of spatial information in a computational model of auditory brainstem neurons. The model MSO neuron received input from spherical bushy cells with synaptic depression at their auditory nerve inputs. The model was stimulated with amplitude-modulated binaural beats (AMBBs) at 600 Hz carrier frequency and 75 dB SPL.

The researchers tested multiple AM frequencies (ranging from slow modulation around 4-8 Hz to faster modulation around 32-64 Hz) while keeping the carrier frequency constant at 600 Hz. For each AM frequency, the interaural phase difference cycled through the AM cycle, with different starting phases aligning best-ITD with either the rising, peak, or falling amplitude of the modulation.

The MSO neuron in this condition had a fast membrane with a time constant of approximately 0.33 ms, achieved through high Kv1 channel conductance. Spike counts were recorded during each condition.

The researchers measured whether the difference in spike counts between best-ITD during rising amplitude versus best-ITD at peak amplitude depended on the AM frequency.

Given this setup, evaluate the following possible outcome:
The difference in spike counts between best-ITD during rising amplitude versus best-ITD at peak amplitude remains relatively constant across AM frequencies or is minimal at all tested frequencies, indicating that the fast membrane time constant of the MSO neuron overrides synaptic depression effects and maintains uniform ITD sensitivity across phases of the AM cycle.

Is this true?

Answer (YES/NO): NO